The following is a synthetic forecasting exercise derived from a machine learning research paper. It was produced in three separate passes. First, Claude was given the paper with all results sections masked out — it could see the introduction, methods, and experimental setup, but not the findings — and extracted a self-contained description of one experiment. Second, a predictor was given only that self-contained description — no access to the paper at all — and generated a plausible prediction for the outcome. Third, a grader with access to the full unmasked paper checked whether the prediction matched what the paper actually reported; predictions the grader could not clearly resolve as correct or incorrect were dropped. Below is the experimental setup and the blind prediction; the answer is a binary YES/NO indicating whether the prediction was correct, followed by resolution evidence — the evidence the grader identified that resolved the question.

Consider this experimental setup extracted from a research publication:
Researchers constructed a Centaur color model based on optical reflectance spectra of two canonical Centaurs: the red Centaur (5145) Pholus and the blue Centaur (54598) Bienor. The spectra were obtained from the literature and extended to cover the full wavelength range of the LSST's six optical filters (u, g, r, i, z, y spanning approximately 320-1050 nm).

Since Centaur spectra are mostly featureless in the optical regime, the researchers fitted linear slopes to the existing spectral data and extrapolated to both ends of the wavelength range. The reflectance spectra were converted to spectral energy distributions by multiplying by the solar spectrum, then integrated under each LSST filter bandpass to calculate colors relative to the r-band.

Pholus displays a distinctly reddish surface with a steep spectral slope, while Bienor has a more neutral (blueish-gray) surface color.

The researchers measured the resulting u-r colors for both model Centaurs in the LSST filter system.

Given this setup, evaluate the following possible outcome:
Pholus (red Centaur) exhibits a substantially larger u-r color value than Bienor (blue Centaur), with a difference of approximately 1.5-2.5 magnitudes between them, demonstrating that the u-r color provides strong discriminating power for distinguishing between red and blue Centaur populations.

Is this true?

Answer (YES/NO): YES